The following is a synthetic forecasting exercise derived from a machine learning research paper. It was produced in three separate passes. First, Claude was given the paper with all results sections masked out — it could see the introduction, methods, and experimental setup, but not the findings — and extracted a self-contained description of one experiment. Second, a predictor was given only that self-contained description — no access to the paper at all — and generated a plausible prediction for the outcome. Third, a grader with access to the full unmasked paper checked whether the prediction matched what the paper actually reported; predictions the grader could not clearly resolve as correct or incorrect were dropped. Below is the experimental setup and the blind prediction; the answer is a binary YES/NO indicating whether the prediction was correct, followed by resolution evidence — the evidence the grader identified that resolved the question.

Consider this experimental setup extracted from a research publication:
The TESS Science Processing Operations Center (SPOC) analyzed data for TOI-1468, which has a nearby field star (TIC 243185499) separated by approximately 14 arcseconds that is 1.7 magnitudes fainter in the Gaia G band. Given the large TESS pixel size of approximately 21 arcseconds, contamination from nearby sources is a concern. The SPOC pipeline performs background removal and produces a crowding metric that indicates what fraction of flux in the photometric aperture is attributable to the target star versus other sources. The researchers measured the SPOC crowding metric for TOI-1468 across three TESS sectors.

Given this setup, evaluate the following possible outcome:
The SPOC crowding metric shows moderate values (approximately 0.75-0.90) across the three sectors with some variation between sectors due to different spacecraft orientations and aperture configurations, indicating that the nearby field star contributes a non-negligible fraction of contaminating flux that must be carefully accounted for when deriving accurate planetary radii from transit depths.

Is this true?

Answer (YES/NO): NO